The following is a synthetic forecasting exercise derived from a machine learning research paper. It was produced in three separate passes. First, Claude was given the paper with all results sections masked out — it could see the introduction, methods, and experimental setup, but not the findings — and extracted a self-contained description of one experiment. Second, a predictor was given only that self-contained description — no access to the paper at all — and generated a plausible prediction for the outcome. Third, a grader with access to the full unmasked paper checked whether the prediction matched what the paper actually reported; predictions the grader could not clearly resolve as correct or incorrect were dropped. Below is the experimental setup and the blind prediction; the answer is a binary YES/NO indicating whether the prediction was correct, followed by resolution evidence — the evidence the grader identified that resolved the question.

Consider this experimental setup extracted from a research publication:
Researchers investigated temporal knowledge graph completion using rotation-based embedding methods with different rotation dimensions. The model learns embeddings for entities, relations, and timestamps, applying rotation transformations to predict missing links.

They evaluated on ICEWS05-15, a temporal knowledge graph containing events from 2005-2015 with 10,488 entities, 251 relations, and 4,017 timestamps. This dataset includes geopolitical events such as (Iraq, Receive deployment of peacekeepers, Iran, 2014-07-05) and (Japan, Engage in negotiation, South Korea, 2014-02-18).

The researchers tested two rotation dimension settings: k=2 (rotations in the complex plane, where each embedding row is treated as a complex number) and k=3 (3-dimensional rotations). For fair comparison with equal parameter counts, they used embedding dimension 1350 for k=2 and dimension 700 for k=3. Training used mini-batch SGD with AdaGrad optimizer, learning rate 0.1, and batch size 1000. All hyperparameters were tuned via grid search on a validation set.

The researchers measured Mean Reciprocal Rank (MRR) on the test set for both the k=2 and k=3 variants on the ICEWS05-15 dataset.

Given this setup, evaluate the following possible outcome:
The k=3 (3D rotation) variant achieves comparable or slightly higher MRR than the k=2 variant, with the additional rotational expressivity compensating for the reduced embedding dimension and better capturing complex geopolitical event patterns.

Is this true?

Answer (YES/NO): YES